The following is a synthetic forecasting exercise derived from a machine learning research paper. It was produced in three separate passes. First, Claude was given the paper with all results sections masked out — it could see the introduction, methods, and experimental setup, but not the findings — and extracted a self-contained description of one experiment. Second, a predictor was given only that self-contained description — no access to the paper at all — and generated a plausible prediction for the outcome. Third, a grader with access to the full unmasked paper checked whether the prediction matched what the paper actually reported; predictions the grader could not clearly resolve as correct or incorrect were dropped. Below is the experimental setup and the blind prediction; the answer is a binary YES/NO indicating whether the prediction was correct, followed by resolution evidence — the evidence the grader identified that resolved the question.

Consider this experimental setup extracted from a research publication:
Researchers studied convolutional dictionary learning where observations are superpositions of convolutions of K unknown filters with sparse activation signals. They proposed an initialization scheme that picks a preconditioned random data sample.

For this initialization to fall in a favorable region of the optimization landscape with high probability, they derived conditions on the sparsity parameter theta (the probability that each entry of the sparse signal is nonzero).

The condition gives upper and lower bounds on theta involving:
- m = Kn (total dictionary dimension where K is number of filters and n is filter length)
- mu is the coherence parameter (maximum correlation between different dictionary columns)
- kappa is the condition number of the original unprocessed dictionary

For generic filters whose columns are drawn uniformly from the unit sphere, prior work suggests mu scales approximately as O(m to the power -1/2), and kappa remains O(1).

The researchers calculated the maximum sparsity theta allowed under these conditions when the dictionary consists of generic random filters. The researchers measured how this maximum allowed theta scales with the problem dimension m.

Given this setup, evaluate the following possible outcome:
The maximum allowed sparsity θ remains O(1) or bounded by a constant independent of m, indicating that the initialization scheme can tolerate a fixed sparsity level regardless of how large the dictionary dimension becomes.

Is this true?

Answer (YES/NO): NO